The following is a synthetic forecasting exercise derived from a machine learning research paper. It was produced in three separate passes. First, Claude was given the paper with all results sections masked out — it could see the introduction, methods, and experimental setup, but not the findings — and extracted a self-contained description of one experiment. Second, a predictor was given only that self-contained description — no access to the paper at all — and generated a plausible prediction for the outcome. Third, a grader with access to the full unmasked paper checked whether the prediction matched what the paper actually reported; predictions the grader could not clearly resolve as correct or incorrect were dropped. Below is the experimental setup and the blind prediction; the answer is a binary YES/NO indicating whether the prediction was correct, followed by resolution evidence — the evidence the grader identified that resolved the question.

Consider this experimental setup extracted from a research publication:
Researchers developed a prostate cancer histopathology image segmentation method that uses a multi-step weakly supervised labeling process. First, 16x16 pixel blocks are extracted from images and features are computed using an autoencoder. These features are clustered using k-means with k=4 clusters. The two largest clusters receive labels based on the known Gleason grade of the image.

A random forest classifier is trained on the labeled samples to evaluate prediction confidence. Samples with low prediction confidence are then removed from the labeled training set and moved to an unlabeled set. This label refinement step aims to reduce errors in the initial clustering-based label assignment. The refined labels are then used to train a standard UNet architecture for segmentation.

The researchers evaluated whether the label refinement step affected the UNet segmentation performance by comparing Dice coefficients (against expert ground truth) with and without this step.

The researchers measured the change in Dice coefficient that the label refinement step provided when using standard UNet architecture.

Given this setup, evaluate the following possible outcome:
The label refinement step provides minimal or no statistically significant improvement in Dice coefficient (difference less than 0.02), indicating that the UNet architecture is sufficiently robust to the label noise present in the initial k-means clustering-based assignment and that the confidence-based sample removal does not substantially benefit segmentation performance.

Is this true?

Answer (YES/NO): NO